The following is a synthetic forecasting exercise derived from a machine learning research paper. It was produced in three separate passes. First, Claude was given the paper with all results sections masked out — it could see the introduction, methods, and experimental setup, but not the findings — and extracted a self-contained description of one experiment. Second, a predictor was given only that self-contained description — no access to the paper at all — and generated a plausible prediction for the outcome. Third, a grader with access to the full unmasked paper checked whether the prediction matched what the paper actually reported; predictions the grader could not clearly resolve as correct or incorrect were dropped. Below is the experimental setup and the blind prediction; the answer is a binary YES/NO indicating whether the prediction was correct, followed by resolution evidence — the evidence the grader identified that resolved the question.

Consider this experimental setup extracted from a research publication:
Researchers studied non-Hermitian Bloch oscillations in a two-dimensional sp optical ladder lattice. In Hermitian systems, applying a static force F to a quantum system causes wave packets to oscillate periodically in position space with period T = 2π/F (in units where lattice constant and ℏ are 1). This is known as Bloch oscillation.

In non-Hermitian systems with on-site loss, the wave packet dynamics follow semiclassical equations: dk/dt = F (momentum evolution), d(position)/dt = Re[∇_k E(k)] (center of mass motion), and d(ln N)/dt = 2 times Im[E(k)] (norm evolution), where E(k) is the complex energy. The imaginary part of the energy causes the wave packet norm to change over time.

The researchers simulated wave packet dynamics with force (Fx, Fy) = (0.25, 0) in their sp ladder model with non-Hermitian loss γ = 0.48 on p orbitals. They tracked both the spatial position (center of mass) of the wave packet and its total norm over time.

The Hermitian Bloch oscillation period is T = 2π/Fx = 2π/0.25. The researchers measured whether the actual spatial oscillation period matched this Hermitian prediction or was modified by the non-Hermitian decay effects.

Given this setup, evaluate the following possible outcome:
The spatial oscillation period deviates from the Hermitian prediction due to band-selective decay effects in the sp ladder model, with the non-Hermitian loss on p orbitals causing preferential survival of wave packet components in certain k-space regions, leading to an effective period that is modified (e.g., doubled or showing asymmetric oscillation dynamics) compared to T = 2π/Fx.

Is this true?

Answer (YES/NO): NO